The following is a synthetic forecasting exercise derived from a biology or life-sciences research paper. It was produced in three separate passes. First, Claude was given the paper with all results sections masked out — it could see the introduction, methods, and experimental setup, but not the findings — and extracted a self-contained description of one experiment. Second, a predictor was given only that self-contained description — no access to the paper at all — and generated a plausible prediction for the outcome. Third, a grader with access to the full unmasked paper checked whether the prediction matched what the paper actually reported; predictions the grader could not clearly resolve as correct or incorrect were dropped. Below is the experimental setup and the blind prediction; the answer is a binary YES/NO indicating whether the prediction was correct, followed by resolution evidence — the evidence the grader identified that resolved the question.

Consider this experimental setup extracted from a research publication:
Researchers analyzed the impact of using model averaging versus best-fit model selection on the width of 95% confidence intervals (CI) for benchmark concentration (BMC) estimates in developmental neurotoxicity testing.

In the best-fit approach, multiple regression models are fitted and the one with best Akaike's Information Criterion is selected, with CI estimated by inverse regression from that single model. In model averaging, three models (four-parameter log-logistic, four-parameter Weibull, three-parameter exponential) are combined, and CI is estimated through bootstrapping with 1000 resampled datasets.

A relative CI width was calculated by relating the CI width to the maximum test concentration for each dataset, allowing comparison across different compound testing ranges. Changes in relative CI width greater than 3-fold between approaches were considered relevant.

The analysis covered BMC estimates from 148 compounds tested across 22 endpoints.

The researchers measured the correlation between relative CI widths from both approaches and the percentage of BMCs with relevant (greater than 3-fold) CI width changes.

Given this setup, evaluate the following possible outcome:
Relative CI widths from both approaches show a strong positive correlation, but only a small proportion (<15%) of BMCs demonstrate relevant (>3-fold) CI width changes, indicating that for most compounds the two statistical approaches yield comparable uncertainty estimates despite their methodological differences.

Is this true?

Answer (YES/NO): YES